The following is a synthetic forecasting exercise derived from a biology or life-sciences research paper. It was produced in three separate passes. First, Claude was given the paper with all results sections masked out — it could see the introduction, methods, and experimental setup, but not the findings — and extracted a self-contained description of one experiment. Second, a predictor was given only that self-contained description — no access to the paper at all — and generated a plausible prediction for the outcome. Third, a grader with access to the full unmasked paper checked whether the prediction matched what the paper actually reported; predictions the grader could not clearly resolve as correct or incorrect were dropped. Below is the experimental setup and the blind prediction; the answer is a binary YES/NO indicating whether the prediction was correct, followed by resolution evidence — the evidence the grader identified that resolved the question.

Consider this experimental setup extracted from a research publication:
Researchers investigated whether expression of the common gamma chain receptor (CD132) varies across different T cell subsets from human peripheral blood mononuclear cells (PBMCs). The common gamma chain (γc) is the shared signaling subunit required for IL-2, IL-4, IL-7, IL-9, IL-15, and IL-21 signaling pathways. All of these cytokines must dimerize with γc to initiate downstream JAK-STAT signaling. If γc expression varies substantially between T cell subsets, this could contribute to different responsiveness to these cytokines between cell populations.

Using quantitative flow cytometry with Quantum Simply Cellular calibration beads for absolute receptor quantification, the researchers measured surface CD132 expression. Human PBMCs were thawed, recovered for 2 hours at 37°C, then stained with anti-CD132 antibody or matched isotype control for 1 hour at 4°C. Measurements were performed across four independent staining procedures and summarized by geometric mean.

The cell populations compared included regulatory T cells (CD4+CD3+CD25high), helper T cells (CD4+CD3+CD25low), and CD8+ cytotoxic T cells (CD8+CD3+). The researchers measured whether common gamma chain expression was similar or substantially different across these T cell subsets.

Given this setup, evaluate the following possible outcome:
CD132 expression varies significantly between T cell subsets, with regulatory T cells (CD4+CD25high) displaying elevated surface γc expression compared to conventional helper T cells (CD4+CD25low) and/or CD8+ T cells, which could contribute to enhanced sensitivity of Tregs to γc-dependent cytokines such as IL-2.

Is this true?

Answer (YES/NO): NO